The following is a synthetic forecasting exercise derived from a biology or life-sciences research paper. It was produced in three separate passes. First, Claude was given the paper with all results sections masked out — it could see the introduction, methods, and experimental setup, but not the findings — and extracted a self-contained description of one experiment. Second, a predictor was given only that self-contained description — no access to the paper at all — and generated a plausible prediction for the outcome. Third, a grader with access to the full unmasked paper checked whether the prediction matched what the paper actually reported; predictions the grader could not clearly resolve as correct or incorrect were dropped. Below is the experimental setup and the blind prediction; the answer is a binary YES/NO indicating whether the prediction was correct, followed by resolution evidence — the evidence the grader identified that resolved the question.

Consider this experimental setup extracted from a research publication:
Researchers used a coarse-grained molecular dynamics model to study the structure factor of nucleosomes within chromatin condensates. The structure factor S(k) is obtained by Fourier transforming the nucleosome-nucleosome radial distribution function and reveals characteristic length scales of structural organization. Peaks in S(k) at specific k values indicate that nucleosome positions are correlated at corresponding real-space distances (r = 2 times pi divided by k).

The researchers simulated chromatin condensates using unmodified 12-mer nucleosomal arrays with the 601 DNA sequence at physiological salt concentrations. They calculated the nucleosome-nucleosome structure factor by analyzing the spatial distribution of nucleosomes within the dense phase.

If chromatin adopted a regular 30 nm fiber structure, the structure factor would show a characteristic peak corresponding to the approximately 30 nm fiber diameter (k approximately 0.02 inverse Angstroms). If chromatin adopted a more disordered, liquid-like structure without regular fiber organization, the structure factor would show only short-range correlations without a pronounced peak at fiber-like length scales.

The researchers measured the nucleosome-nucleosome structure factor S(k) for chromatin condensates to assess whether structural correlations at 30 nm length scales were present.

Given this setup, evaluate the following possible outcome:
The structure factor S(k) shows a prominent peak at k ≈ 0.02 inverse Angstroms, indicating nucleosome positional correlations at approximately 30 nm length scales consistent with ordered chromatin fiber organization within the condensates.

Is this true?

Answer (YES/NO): NO